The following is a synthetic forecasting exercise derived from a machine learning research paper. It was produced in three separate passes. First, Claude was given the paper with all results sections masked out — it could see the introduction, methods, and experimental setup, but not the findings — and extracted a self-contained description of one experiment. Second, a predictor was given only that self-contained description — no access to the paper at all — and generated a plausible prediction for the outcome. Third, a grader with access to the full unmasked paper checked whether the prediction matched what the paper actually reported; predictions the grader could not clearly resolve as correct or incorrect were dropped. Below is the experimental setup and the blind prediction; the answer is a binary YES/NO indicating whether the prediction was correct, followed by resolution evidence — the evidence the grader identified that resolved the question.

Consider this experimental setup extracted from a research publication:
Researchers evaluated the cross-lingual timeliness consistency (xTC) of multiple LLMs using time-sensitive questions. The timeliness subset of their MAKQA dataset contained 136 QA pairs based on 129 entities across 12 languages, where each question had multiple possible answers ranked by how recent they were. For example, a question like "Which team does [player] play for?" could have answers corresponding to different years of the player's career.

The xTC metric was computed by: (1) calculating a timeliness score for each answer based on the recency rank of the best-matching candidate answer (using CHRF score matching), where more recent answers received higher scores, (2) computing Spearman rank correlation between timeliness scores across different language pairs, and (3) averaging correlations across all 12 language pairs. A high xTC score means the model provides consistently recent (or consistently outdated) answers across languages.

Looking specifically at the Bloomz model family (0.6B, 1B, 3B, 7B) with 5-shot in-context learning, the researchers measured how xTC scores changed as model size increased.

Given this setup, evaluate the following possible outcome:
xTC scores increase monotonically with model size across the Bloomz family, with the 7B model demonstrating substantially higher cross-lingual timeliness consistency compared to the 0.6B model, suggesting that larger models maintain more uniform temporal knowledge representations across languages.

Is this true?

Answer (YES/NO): NO